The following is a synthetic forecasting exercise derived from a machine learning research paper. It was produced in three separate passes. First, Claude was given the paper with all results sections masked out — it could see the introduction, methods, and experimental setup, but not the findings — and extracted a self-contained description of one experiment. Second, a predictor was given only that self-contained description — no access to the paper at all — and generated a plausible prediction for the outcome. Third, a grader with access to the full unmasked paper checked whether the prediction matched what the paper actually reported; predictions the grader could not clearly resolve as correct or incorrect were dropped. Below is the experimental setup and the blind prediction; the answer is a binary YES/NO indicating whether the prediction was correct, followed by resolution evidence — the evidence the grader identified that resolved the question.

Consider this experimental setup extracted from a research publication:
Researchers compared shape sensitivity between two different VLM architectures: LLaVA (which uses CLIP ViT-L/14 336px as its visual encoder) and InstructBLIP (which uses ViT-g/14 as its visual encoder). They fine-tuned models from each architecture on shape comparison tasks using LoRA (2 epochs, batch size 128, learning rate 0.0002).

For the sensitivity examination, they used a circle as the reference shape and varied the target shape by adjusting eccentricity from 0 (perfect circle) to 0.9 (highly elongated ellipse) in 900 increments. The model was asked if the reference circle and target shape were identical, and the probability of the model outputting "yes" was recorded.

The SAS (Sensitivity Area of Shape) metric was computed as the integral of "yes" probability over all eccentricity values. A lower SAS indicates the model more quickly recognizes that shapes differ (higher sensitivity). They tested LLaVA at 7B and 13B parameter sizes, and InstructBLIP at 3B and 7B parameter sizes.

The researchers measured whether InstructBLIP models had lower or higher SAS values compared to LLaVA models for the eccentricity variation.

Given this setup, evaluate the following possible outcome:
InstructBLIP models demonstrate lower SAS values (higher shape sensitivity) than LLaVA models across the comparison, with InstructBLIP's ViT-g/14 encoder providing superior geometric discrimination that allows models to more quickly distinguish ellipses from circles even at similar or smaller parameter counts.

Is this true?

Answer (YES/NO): NO